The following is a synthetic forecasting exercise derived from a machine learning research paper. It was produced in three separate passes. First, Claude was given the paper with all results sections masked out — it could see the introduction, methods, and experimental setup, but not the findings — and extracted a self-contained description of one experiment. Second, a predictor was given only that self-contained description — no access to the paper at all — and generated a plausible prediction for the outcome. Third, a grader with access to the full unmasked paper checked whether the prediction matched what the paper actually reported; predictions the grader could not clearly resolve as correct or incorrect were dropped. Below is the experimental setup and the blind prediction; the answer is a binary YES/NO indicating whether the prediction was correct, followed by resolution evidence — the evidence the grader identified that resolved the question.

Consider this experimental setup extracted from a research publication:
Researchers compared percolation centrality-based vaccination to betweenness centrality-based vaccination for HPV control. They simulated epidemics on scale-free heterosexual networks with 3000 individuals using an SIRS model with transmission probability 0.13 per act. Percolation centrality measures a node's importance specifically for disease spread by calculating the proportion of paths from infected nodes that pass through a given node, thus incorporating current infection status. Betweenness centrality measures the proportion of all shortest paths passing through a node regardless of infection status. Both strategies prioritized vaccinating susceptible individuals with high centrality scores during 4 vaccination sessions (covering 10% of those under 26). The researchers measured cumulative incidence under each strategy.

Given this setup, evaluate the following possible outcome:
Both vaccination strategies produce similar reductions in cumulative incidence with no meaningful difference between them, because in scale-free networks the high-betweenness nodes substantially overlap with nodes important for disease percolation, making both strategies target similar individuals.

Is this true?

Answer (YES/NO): YES